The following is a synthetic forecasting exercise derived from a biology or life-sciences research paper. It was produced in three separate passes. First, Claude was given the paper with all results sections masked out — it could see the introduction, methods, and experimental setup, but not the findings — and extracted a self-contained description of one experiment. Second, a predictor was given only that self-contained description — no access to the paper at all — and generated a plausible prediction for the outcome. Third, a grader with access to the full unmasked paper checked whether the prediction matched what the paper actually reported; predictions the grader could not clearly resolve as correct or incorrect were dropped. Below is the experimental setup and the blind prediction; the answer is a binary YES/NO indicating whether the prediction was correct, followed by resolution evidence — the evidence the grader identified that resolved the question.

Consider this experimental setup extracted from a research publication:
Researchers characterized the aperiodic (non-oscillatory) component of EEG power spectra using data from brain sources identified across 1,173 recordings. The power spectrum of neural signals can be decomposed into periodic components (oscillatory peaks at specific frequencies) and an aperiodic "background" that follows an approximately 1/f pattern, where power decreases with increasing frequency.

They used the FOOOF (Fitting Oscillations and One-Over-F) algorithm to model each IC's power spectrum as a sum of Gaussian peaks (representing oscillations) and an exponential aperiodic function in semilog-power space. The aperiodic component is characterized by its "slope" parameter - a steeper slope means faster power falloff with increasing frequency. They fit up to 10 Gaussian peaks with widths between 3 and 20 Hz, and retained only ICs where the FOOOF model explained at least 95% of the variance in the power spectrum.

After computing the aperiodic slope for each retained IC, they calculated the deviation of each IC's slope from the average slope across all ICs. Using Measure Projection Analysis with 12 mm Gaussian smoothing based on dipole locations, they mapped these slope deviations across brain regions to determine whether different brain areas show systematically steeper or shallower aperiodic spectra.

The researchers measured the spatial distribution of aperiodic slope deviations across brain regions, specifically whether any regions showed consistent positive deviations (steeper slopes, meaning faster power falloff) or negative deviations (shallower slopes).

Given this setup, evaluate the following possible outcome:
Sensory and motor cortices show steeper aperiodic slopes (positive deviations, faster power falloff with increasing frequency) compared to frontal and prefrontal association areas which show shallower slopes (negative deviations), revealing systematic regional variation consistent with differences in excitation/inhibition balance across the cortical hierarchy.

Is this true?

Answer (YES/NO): NO